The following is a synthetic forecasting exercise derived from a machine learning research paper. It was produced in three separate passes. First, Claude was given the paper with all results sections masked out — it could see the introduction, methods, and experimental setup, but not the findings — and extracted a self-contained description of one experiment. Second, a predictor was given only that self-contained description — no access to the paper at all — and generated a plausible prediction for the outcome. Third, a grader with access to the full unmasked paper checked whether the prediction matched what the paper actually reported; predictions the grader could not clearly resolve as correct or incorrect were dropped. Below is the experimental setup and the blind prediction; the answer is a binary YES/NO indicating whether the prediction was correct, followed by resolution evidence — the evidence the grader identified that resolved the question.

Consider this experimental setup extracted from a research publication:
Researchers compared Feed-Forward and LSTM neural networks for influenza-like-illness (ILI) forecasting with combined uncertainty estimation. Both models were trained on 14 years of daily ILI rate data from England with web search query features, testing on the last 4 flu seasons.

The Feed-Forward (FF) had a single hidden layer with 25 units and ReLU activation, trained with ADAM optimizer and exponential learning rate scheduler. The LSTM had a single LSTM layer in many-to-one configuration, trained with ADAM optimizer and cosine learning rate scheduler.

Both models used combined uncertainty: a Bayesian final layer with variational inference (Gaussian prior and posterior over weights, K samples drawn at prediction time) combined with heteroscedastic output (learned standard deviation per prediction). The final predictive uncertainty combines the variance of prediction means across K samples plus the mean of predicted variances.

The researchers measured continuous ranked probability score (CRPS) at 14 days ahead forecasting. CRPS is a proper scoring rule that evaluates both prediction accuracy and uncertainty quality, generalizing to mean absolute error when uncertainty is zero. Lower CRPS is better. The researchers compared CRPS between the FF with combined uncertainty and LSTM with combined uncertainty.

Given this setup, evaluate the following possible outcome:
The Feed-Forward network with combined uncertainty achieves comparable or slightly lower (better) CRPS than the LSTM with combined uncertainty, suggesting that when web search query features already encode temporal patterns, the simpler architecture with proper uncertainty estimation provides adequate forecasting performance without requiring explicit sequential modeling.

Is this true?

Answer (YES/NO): NO